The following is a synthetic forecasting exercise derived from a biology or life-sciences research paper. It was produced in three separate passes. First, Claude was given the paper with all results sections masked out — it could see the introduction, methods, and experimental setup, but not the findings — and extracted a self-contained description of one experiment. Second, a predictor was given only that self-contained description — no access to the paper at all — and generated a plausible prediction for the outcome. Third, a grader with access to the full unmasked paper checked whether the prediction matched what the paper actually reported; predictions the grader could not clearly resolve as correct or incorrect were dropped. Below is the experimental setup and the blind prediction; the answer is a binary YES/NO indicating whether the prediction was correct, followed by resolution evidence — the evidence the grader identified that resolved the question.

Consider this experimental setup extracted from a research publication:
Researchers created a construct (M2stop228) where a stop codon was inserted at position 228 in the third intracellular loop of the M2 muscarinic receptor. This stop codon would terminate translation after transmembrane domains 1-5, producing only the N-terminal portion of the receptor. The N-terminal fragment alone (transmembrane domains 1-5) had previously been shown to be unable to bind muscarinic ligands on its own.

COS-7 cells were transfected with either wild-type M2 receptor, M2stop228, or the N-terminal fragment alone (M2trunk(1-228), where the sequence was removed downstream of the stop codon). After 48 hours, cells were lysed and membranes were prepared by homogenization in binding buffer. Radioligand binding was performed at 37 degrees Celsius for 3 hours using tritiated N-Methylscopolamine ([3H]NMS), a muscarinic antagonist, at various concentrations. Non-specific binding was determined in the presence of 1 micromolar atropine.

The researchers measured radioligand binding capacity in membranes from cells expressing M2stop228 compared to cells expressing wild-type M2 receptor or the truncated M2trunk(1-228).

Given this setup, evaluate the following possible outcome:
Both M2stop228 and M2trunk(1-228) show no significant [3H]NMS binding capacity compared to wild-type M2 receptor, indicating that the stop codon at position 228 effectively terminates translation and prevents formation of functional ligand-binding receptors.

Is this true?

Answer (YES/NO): NO